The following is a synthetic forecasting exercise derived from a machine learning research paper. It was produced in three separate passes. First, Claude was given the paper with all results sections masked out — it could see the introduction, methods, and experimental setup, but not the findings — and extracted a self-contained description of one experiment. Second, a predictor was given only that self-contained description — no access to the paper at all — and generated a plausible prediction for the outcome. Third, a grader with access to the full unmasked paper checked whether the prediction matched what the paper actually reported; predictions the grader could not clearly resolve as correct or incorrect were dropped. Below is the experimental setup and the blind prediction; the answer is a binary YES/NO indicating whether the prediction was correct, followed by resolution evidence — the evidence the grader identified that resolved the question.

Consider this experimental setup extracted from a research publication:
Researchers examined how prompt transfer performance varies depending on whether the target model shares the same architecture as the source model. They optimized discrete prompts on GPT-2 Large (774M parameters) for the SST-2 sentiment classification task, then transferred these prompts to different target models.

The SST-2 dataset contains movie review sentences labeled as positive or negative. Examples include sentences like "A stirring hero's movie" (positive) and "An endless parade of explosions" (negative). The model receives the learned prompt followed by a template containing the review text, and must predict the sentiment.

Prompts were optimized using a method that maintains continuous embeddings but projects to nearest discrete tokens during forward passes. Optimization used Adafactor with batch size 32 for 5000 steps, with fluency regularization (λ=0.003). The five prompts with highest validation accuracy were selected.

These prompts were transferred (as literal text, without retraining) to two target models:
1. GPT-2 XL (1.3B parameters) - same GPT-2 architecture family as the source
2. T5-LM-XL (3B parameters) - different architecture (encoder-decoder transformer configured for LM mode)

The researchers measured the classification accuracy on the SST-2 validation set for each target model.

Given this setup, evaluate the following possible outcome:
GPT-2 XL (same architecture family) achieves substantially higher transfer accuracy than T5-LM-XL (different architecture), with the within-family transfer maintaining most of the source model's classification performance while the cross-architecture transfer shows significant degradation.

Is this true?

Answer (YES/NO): YES